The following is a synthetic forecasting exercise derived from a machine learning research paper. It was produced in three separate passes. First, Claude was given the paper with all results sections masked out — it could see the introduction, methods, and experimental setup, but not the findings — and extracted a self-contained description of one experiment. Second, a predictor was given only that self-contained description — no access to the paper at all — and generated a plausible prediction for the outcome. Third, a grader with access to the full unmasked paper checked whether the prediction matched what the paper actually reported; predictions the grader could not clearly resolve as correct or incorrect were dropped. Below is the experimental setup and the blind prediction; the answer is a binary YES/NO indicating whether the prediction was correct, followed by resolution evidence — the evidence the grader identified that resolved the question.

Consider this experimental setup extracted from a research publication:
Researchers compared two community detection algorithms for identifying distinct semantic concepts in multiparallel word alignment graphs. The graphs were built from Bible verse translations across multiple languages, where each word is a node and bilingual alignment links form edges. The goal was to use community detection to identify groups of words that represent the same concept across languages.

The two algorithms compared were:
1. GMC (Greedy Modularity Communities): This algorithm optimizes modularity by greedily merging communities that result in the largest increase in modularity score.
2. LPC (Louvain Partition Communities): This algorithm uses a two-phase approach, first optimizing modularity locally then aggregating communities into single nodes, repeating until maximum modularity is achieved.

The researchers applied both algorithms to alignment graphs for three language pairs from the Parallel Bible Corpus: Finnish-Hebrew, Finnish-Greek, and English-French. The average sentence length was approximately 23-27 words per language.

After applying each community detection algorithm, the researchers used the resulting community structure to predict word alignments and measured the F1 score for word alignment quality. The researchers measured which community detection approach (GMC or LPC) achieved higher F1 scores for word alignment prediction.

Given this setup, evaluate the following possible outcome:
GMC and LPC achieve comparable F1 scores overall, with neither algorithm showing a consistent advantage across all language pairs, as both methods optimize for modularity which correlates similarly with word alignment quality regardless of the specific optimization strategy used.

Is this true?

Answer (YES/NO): NO